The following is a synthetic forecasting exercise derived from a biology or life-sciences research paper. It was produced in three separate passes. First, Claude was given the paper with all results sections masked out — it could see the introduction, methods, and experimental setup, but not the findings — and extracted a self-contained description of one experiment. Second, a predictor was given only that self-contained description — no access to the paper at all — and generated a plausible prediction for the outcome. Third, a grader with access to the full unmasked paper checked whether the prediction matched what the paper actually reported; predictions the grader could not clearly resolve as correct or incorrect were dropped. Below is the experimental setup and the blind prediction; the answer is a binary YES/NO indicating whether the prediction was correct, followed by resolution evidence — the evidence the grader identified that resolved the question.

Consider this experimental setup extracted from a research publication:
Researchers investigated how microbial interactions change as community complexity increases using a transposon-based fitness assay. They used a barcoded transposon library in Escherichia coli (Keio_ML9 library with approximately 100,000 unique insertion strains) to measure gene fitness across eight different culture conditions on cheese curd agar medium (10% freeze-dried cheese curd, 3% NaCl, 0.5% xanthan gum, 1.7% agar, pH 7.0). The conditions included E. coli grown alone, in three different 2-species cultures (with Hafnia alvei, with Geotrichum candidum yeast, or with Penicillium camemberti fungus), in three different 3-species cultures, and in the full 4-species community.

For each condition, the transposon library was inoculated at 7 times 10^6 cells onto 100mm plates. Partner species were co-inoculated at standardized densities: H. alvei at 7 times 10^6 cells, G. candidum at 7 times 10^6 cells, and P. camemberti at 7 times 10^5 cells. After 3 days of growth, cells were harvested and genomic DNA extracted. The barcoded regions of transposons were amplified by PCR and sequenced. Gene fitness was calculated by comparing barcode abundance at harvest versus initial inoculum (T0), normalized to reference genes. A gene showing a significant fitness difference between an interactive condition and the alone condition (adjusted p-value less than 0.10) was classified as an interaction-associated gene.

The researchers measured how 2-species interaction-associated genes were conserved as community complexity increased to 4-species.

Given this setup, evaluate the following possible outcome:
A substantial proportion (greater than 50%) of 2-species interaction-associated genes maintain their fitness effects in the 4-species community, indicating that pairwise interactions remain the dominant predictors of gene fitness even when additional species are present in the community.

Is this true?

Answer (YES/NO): NO